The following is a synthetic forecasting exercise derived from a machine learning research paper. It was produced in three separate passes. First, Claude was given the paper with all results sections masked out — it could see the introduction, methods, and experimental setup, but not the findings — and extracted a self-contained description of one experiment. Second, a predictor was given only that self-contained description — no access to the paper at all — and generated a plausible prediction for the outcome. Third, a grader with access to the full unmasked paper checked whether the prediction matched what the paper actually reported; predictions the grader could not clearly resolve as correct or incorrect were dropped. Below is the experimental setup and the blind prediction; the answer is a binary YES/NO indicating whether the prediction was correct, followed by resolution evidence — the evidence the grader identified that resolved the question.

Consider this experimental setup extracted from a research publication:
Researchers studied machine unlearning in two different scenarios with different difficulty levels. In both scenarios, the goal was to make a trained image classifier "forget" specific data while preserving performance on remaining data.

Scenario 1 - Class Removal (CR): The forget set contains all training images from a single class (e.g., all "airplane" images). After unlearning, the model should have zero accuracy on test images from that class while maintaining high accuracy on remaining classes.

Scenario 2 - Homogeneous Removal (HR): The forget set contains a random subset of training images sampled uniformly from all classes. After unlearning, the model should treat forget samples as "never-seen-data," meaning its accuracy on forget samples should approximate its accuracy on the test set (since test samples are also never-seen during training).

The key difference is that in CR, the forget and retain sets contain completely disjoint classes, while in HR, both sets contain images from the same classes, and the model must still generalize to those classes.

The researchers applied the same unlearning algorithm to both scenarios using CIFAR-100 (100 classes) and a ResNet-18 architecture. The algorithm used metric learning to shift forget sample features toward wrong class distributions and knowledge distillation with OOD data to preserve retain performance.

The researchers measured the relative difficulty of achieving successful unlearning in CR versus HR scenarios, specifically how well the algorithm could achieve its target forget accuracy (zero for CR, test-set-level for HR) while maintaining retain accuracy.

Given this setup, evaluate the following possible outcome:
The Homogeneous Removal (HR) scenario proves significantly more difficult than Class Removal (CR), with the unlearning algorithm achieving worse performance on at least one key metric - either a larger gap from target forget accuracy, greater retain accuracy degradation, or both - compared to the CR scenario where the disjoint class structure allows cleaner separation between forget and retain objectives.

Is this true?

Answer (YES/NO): NO